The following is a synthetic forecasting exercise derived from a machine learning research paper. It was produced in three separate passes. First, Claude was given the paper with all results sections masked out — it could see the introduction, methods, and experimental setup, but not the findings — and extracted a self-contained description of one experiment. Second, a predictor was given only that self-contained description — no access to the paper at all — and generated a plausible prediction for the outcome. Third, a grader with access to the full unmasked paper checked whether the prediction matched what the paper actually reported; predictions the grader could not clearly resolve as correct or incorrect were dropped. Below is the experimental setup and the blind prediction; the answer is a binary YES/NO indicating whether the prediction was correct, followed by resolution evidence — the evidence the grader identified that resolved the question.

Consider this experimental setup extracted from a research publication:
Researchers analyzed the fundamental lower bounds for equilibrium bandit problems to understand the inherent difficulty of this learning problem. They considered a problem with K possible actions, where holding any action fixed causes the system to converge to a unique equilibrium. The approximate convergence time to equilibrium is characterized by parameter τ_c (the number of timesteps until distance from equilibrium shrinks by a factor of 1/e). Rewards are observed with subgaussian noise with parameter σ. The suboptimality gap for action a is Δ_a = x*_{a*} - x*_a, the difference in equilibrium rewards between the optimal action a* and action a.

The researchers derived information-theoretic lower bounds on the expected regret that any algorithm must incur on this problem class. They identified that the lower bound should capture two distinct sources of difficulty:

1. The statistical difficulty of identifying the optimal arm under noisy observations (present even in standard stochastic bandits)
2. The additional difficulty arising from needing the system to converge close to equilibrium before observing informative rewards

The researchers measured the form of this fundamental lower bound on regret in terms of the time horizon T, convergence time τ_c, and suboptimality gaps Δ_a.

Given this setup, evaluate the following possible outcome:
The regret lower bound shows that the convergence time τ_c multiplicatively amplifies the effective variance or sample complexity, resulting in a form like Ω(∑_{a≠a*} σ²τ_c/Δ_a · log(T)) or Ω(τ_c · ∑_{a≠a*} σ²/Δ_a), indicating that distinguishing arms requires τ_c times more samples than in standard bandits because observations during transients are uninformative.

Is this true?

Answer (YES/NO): NO